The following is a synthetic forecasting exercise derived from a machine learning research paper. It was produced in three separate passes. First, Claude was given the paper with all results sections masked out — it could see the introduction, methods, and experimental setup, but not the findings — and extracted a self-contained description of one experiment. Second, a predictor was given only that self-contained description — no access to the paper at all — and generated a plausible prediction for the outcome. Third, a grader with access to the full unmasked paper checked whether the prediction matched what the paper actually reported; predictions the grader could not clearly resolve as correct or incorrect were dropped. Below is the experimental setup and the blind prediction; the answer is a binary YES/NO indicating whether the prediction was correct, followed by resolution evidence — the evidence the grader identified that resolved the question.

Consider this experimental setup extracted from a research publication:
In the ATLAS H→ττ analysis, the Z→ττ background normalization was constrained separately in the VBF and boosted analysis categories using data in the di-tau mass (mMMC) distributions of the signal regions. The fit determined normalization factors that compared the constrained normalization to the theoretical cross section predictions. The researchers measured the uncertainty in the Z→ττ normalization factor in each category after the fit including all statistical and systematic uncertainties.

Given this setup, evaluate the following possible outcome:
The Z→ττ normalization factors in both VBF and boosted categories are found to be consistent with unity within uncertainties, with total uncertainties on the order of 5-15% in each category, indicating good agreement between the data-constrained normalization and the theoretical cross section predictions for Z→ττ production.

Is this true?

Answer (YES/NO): NO